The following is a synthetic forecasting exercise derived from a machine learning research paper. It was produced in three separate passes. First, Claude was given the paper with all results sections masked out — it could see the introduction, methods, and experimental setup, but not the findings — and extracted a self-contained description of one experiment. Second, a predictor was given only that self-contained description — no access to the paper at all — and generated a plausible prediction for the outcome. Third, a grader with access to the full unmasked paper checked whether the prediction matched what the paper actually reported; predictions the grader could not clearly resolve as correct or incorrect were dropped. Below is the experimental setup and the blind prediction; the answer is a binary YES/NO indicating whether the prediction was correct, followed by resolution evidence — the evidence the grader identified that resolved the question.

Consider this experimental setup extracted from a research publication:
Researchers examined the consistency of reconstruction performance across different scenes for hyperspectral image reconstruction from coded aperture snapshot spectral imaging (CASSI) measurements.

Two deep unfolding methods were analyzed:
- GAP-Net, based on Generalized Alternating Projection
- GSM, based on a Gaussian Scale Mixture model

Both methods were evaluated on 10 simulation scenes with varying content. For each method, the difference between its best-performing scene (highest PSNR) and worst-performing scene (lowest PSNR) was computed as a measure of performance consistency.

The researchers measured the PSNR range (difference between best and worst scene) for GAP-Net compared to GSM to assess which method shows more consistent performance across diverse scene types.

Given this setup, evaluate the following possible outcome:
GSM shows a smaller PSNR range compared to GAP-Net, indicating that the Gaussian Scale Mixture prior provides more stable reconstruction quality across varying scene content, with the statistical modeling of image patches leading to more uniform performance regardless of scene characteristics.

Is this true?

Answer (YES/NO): YES